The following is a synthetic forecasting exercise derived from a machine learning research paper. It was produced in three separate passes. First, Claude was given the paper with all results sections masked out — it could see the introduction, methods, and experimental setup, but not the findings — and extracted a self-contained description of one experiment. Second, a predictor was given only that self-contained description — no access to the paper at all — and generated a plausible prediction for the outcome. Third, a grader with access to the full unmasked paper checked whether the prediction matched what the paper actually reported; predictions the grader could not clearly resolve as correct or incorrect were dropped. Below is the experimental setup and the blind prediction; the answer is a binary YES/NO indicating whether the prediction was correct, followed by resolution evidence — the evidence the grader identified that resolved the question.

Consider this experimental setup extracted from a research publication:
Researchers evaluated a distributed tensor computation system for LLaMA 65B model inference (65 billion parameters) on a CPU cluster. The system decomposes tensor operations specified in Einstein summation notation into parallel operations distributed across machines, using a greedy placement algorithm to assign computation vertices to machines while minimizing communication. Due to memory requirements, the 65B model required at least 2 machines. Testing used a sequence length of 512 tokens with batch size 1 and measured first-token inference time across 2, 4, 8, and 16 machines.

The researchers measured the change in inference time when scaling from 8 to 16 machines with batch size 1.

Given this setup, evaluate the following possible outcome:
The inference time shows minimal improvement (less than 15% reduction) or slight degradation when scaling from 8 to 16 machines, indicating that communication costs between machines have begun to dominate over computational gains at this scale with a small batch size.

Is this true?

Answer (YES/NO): YES